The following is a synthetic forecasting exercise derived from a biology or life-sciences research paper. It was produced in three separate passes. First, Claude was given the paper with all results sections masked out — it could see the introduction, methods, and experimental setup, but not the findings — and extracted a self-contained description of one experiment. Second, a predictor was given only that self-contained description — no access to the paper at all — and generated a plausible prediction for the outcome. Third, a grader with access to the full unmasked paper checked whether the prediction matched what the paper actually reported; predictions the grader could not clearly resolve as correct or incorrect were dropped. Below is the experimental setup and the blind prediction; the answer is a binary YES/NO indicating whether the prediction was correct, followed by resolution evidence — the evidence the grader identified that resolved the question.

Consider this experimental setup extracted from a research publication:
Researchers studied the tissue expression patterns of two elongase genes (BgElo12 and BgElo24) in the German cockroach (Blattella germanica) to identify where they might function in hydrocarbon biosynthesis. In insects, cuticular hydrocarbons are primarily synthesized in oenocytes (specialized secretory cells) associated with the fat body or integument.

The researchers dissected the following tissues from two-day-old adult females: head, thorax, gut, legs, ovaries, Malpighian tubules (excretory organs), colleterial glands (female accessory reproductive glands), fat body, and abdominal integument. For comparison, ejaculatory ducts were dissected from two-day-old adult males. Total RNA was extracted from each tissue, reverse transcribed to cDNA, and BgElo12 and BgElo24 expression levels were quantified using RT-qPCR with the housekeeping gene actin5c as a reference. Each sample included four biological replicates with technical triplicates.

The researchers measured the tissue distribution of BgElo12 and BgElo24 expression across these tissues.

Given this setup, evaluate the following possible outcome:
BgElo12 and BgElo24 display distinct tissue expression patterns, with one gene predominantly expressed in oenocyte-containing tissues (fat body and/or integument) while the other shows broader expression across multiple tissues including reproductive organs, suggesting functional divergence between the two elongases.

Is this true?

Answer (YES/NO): NO